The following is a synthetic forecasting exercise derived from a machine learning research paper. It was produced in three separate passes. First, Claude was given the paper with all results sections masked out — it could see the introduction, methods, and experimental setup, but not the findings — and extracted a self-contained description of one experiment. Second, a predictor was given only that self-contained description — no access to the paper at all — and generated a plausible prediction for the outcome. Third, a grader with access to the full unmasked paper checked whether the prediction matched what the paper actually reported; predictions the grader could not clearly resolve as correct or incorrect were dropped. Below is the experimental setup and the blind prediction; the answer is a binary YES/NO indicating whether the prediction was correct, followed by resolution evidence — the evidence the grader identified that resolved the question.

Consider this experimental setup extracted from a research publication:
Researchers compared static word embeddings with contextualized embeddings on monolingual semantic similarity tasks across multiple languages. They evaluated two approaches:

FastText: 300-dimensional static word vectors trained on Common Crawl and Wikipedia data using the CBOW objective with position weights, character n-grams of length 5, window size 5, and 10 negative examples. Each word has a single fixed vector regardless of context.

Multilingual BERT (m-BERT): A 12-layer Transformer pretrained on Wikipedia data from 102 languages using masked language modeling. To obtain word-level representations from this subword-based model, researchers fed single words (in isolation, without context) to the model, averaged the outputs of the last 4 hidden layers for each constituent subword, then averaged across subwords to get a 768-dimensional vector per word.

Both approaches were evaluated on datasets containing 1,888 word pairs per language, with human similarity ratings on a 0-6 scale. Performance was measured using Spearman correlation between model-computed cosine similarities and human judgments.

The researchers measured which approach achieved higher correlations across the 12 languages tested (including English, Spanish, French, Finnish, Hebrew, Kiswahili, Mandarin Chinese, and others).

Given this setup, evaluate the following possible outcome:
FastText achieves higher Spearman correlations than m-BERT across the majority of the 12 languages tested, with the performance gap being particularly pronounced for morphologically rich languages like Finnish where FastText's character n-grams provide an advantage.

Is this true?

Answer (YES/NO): YES